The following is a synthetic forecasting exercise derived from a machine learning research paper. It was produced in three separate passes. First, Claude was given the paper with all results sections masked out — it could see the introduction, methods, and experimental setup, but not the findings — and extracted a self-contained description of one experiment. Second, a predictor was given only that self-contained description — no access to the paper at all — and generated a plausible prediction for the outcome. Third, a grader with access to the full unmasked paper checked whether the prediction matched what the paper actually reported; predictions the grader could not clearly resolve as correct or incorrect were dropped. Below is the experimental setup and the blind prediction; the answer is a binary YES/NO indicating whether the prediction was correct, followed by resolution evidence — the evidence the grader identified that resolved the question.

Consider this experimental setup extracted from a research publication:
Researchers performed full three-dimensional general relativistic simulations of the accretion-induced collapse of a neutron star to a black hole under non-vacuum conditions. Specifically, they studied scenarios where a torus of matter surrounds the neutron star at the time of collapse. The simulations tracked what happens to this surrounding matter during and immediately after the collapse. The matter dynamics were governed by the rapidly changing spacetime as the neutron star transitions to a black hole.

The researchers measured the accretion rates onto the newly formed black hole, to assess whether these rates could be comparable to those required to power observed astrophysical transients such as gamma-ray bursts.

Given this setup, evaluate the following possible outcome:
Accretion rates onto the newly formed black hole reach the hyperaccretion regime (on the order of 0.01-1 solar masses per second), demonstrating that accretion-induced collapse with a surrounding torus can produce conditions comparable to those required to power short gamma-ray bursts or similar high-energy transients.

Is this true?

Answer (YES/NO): YES